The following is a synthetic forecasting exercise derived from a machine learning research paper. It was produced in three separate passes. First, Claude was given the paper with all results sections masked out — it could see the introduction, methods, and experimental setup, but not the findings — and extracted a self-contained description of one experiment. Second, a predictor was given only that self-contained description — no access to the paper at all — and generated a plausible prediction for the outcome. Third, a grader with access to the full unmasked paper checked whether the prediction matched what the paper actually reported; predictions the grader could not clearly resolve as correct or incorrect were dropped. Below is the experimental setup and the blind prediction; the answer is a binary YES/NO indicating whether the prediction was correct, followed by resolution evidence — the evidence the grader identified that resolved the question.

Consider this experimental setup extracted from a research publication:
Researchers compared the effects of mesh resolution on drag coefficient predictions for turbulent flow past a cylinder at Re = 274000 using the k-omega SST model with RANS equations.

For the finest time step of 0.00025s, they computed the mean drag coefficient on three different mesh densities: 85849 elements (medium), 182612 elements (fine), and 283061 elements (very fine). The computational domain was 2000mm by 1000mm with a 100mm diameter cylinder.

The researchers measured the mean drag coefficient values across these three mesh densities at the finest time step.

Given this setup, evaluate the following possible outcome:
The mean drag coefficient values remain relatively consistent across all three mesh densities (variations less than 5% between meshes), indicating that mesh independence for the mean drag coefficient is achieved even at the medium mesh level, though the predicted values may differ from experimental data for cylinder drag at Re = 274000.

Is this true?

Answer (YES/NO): NO